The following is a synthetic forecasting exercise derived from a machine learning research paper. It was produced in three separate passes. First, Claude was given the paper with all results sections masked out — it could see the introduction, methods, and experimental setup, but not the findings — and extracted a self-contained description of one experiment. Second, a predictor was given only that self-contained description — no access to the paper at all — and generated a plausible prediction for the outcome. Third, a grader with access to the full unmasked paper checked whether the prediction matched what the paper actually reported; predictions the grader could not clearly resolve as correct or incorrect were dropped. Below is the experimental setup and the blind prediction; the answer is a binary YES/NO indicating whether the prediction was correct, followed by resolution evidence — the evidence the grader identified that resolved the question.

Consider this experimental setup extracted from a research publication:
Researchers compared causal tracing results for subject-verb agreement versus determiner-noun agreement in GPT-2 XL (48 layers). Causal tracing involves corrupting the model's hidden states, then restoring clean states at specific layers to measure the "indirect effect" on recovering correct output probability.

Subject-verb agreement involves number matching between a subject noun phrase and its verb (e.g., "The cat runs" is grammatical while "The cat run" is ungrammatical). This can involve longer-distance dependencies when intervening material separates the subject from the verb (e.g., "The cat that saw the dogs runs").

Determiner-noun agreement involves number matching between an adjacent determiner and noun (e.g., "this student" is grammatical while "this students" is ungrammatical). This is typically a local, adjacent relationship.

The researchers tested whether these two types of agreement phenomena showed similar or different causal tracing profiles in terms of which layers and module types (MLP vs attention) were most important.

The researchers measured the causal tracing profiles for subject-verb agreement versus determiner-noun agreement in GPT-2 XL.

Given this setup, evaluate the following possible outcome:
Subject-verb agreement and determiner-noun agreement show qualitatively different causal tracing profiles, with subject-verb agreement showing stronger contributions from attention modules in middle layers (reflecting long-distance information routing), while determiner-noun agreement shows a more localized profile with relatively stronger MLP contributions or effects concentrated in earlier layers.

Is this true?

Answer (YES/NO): NO